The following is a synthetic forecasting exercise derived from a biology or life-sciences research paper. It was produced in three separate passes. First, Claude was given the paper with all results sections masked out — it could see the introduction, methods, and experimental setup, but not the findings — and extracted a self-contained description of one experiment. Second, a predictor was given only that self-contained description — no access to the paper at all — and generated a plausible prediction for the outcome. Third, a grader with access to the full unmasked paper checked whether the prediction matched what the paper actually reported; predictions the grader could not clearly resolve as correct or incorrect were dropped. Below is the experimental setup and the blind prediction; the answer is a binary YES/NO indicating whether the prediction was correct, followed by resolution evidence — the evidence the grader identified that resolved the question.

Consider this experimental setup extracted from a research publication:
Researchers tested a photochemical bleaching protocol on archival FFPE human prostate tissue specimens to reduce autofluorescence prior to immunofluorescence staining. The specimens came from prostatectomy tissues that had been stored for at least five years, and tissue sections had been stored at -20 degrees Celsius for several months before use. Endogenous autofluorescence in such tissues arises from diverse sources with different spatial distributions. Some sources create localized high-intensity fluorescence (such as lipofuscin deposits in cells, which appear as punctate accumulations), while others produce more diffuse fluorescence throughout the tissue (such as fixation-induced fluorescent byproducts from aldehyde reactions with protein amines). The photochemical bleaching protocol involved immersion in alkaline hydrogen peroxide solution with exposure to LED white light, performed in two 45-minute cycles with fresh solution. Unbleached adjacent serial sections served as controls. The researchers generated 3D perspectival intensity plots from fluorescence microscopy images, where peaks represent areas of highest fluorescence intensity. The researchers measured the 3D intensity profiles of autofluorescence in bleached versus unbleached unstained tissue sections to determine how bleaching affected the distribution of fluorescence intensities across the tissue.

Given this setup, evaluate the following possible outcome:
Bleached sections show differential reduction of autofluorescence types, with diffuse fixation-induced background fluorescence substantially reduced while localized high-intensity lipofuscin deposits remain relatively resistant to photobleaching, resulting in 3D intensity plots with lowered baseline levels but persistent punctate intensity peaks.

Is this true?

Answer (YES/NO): NO